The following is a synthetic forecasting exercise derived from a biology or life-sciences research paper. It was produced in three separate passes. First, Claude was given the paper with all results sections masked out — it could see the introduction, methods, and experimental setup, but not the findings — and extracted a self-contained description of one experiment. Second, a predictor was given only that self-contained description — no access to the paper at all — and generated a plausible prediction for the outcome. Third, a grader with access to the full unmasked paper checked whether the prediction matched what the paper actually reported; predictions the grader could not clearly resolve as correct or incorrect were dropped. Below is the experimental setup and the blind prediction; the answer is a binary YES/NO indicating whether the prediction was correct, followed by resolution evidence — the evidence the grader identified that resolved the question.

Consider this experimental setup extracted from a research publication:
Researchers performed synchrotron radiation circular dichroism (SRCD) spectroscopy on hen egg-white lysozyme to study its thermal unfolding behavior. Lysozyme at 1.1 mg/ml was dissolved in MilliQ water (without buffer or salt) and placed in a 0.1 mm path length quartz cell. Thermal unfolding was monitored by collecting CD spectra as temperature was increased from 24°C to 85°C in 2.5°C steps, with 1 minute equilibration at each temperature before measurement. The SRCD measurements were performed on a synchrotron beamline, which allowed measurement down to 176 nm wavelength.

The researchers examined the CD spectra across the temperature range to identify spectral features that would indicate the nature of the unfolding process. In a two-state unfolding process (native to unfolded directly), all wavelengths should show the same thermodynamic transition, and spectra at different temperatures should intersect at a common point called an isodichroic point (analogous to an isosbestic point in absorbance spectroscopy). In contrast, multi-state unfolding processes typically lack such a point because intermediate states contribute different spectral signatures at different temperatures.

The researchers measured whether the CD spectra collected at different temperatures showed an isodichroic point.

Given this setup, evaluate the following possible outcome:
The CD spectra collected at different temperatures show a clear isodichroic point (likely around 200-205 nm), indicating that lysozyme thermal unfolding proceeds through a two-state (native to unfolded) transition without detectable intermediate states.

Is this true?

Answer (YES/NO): YES